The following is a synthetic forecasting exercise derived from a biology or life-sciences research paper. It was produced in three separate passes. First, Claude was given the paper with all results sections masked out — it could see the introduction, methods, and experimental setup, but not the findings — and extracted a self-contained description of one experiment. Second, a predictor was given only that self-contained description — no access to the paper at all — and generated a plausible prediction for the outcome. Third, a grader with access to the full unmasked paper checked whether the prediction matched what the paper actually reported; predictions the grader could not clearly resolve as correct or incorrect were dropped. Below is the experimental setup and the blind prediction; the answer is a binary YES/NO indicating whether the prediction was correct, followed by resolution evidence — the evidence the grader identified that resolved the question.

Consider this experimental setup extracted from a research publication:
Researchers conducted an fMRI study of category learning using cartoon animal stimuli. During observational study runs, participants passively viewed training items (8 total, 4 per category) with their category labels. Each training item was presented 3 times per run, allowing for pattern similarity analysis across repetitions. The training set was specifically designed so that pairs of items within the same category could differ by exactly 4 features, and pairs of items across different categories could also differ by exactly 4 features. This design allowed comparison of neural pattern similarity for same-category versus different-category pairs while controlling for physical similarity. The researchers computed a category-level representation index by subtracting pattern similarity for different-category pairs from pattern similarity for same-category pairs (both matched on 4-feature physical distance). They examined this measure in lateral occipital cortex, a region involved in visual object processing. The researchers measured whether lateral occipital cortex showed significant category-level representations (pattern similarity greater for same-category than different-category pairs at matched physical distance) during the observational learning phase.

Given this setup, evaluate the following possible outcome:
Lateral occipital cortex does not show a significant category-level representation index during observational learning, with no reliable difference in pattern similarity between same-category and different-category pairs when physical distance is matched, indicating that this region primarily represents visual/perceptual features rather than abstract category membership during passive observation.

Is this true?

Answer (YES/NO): YES